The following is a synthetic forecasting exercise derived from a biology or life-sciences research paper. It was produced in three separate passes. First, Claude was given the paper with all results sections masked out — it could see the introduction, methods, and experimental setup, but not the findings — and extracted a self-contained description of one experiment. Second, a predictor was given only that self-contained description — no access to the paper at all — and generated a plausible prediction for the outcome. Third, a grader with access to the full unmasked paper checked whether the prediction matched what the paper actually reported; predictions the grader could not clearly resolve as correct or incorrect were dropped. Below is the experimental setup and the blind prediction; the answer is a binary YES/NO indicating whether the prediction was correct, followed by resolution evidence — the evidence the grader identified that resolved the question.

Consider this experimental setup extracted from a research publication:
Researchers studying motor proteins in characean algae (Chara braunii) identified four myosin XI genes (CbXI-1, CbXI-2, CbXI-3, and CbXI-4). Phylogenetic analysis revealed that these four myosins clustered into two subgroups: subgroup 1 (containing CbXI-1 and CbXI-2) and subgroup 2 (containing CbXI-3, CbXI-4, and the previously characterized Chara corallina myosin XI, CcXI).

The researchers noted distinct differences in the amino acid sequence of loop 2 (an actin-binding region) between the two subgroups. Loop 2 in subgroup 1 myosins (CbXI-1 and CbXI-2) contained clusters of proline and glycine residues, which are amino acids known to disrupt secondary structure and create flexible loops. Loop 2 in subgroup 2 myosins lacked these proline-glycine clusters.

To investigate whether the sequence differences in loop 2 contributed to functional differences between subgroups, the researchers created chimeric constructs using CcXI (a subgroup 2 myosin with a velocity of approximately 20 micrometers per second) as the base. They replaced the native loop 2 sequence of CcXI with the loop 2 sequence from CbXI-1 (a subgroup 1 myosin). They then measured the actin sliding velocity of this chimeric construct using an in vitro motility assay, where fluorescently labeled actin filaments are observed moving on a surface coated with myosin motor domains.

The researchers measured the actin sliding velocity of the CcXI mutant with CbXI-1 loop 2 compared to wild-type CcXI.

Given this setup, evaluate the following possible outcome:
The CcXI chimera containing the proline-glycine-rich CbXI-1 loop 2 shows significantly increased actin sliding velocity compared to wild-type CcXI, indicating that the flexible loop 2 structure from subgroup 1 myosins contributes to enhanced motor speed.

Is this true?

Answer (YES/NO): YES